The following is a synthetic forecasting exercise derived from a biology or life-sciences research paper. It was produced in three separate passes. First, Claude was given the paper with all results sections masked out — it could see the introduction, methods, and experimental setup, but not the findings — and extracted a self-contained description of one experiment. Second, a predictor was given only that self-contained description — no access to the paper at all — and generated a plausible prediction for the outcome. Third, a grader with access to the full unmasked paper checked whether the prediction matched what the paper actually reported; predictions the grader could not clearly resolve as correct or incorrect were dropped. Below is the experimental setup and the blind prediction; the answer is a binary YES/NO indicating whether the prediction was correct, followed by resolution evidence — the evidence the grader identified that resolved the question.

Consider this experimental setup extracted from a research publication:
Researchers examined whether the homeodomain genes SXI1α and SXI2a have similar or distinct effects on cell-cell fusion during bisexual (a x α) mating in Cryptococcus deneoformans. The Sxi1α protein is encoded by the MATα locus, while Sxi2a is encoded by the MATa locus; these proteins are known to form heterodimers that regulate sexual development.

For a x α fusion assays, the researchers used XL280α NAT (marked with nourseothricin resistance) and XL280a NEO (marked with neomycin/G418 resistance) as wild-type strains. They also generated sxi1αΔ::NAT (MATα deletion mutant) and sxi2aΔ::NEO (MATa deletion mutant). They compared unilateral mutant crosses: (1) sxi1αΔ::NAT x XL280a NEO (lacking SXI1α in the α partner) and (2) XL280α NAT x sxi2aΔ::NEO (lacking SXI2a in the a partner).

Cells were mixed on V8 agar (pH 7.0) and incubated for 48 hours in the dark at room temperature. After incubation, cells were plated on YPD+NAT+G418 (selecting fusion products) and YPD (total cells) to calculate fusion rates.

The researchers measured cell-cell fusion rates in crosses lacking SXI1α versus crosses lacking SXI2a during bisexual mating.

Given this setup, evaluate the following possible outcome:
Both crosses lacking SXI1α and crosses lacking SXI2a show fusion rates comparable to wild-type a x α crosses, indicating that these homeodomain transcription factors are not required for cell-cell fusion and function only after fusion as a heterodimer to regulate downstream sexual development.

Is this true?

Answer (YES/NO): NO